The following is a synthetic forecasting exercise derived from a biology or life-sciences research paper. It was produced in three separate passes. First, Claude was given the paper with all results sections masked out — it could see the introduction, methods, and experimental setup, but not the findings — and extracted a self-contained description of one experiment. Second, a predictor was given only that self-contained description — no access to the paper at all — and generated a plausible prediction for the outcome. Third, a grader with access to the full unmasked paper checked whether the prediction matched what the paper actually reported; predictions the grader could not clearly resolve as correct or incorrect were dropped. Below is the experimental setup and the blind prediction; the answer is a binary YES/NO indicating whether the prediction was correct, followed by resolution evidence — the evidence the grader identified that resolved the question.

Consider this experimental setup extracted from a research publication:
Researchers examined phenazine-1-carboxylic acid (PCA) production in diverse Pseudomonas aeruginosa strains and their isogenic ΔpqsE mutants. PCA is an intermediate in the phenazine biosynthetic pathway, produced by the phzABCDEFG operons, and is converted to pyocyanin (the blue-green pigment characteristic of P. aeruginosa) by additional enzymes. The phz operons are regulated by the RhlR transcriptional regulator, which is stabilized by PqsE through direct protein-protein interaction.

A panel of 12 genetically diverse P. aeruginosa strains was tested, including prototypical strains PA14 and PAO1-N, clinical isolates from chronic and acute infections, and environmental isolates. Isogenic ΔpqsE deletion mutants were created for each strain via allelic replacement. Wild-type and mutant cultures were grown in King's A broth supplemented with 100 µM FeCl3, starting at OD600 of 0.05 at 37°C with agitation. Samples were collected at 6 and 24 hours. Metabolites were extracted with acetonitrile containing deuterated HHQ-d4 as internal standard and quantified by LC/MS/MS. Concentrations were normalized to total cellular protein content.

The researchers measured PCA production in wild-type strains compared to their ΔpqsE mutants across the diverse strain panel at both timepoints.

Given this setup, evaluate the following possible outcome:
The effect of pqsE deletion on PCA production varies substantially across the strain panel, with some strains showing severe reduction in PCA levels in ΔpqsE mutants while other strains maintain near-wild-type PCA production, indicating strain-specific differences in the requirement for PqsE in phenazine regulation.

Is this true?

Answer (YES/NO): NO